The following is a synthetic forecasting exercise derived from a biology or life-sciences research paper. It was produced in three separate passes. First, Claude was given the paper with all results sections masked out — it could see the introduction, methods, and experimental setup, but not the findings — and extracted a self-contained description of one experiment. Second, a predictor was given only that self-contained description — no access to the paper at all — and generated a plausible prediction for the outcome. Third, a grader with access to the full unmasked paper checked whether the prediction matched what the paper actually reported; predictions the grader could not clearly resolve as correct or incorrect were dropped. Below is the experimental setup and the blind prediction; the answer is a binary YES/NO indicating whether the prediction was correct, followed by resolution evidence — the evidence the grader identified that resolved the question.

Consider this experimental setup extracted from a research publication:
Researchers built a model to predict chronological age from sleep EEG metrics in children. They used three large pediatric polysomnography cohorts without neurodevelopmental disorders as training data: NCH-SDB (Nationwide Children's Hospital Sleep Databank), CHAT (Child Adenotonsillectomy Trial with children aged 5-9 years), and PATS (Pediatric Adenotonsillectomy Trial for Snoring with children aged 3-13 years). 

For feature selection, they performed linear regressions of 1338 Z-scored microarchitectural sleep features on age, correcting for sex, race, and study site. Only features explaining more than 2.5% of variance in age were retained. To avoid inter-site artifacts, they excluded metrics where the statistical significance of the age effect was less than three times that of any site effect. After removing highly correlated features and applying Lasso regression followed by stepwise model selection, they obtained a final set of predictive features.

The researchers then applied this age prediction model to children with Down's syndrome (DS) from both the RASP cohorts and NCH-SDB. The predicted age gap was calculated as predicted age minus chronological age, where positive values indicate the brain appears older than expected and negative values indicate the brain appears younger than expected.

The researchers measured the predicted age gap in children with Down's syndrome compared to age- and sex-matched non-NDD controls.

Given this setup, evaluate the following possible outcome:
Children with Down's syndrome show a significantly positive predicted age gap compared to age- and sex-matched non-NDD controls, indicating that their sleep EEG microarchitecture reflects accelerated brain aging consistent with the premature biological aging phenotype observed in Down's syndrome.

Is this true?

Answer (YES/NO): NO